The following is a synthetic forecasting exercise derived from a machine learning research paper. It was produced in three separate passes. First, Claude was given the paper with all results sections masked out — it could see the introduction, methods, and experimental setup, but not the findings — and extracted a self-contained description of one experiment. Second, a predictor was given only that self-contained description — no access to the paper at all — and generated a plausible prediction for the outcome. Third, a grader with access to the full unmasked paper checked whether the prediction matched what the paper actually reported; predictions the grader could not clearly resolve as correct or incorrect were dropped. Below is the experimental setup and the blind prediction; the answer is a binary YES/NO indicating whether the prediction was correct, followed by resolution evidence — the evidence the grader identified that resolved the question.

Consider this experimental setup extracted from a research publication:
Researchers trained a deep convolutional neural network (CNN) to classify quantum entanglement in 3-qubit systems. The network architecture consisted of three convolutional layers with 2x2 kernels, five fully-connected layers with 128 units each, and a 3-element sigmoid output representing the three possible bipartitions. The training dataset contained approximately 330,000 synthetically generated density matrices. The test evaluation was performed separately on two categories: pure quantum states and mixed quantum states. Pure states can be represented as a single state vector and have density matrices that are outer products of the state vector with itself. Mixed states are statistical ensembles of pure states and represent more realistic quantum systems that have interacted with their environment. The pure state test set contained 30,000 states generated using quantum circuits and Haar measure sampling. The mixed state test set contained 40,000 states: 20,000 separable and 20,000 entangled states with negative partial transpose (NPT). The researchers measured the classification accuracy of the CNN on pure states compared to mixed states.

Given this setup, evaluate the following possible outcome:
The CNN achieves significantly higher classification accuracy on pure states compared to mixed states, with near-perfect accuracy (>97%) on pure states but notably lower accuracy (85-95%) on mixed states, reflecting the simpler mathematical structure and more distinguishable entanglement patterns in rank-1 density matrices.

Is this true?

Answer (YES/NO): YES